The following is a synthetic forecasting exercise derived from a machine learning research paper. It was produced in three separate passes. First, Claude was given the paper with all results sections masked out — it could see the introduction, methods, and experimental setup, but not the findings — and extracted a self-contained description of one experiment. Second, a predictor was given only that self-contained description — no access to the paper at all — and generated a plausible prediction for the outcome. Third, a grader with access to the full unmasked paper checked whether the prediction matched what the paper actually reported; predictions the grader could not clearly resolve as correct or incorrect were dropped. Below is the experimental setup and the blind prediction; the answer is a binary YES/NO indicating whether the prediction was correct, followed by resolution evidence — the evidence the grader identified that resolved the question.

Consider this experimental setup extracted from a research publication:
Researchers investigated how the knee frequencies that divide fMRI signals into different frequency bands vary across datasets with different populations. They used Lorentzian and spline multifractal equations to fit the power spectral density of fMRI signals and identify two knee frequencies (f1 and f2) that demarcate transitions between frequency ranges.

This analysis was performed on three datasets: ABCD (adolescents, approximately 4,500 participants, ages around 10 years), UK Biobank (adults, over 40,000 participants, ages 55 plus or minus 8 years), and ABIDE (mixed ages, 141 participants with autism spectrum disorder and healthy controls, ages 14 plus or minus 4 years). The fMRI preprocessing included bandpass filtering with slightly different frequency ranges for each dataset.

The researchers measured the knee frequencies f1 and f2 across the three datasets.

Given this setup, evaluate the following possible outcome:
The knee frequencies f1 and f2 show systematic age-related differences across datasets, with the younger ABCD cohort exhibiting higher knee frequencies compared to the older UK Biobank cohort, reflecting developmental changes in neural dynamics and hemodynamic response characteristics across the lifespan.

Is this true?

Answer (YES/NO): NO